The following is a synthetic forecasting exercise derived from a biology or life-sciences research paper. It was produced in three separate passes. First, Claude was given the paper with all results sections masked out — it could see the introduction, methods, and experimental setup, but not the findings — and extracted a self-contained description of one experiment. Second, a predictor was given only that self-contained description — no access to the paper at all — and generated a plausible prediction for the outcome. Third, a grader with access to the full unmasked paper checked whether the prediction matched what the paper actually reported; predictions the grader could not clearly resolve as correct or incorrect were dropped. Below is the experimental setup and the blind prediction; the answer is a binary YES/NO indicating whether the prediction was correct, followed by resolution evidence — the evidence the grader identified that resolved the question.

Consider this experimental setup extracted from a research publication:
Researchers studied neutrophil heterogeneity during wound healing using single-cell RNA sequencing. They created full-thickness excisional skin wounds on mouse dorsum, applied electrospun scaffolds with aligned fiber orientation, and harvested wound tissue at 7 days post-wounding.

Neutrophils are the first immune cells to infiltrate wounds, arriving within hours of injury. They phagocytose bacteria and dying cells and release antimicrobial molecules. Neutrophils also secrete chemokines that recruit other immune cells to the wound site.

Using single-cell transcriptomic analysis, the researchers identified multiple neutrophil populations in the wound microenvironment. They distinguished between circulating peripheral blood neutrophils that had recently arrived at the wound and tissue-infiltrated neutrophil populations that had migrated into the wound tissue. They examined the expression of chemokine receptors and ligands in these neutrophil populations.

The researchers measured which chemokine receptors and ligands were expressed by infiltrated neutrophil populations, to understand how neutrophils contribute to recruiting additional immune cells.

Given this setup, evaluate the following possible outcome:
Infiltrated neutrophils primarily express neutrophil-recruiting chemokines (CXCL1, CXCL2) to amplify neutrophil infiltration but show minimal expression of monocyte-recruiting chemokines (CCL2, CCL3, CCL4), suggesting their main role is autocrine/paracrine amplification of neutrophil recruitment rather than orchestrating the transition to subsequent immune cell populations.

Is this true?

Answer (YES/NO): NO